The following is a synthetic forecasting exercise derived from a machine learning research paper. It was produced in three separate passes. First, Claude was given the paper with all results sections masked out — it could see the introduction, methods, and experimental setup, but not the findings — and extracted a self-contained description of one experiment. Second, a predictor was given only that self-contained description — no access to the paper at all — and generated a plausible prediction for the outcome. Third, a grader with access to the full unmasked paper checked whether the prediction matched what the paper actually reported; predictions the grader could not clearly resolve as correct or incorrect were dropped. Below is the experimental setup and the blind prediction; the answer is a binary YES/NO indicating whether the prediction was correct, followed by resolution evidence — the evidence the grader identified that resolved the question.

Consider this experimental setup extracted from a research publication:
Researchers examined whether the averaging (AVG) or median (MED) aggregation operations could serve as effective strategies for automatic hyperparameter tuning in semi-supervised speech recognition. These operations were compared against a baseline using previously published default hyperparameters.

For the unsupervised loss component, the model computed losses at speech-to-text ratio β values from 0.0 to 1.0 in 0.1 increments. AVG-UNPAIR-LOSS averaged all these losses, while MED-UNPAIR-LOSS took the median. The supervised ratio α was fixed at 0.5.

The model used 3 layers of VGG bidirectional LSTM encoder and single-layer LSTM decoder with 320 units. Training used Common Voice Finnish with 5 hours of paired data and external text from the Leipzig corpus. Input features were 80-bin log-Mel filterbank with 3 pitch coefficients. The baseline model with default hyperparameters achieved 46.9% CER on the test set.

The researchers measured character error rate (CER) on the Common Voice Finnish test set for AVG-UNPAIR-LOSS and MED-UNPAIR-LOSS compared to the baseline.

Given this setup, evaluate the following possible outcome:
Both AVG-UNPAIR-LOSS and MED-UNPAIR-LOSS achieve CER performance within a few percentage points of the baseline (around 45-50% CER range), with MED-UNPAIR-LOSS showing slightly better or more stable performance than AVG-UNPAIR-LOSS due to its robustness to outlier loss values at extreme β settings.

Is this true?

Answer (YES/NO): NO